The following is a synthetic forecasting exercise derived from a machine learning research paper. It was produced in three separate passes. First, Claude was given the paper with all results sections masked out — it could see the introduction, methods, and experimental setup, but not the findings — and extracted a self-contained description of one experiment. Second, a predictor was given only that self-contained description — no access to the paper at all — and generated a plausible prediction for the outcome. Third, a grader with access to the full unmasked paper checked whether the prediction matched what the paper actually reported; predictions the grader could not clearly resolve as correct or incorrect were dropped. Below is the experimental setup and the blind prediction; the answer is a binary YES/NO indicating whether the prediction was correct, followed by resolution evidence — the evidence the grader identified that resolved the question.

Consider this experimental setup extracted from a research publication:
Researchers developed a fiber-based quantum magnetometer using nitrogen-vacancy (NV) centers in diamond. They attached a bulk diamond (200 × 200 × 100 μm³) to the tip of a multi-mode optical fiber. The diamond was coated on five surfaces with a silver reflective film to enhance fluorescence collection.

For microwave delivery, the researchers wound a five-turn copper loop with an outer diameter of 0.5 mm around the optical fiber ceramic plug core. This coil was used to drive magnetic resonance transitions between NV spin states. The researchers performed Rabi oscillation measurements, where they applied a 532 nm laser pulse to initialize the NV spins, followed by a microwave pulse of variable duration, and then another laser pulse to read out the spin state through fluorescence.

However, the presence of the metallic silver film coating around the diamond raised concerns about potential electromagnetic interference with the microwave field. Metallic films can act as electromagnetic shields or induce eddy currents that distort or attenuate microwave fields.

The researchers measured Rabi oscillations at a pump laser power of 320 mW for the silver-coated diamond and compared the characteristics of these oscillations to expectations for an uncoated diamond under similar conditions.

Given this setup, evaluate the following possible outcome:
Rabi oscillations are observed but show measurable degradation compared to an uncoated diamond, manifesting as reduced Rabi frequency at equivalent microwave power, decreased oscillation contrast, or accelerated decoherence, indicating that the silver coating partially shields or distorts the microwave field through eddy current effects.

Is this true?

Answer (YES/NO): YES